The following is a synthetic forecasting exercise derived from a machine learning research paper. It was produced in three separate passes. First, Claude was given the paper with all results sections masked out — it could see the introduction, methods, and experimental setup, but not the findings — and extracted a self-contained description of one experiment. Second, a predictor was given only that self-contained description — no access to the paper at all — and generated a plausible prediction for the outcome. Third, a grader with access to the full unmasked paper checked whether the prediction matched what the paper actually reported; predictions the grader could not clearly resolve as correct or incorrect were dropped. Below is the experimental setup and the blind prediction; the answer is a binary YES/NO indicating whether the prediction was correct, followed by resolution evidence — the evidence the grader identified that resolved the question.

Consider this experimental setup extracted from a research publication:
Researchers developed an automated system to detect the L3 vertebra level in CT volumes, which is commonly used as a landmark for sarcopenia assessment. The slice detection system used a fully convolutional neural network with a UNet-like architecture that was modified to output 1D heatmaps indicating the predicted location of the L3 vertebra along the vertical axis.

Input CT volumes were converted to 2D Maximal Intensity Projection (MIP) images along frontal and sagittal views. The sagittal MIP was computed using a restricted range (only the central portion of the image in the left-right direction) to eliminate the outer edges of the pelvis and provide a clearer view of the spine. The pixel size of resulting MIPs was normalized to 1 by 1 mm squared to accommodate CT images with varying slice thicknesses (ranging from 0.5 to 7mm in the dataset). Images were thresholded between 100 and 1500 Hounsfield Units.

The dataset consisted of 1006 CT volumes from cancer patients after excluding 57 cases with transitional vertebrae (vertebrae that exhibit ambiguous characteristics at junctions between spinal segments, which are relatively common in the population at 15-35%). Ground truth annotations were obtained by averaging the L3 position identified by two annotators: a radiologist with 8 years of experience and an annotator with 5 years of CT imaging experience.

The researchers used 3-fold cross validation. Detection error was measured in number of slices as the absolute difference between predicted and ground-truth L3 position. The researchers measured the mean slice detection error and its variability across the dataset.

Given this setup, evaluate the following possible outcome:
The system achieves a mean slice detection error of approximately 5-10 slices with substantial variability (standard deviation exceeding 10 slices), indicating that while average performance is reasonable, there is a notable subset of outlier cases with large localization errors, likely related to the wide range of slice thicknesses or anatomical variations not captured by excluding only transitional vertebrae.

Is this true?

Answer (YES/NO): NO